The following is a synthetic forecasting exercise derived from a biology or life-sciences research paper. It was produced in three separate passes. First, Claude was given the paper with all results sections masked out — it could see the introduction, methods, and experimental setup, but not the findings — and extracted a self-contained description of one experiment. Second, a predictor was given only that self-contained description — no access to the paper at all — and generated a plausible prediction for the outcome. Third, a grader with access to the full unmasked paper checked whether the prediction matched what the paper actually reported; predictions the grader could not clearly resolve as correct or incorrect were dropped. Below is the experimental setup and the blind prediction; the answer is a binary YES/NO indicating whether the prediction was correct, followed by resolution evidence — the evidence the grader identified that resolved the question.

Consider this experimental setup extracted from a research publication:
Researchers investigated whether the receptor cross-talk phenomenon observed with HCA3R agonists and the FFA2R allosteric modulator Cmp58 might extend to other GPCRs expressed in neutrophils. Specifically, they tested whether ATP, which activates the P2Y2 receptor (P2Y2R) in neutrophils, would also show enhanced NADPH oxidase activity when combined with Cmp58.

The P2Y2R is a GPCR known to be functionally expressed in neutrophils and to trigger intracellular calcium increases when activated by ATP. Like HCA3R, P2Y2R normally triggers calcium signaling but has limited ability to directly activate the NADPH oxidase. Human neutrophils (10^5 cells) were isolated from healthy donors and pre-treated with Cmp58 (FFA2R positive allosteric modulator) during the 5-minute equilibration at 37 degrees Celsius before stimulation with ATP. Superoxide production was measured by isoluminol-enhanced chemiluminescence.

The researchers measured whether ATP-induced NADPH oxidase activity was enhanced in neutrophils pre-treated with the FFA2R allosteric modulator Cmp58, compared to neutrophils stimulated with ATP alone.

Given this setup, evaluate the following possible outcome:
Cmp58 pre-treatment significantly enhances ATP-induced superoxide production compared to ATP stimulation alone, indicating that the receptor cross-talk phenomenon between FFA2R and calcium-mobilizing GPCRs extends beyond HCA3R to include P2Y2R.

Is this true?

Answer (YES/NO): YES